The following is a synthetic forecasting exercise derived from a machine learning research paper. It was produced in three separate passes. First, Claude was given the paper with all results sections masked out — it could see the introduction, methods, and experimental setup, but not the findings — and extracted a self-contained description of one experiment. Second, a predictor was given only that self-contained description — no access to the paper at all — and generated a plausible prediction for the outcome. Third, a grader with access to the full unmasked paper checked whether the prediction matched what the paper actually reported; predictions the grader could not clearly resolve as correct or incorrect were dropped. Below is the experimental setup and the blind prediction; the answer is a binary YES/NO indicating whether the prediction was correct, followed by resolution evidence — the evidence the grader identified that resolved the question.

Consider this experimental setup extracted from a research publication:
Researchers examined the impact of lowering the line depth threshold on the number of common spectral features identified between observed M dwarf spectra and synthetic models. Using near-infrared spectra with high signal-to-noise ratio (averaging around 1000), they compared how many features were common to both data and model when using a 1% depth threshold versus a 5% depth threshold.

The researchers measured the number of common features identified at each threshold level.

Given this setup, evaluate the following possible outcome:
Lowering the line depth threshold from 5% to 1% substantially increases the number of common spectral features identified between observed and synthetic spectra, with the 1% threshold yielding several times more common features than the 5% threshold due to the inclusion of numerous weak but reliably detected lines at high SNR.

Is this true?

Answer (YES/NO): NO